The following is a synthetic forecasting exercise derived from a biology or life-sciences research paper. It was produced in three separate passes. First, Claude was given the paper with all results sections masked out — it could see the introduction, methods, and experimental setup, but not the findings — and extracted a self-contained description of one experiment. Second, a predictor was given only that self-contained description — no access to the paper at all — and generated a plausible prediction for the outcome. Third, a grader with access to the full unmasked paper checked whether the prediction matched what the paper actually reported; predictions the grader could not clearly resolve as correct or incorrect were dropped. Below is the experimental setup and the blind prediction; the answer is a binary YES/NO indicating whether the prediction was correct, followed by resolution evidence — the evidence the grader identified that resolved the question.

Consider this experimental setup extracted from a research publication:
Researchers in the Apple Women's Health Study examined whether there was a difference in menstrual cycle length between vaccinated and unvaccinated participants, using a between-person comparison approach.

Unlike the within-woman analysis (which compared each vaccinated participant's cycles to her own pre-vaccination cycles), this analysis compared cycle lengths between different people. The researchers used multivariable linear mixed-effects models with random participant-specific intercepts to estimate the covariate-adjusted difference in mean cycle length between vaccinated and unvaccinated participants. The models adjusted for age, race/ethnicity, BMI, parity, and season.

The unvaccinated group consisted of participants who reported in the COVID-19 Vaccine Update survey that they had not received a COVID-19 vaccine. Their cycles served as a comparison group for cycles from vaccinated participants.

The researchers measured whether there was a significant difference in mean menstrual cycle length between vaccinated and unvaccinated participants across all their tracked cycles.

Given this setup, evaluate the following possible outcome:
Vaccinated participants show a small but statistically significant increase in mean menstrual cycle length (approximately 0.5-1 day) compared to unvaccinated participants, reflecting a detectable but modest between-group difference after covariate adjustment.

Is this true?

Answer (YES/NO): NO